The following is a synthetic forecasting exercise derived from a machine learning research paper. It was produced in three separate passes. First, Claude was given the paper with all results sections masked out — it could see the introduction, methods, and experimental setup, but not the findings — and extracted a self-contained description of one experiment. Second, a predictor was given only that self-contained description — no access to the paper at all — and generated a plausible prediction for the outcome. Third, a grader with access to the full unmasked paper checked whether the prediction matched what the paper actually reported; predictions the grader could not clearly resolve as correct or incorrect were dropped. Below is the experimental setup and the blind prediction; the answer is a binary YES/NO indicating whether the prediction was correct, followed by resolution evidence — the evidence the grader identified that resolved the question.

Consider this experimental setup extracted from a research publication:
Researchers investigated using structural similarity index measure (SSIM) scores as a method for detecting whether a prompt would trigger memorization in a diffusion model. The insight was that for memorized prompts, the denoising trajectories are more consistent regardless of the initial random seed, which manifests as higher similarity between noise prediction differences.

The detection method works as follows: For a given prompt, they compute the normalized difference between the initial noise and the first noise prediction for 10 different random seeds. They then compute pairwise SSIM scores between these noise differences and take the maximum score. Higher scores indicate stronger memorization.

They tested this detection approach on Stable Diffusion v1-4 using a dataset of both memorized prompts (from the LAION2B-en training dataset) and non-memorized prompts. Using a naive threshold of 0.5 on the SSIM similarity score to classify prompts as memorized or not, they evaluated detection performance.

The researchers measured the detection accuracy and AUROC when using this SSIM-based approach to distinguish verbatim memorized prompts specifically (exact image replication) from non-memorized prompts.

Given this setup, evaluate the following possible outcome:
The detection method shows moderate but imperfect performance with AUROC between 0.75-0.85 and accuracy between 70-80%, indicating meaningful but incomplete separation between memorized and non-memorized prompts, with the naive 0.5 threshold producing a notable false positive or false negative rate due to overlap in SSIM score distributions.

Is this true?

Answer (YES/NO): NO